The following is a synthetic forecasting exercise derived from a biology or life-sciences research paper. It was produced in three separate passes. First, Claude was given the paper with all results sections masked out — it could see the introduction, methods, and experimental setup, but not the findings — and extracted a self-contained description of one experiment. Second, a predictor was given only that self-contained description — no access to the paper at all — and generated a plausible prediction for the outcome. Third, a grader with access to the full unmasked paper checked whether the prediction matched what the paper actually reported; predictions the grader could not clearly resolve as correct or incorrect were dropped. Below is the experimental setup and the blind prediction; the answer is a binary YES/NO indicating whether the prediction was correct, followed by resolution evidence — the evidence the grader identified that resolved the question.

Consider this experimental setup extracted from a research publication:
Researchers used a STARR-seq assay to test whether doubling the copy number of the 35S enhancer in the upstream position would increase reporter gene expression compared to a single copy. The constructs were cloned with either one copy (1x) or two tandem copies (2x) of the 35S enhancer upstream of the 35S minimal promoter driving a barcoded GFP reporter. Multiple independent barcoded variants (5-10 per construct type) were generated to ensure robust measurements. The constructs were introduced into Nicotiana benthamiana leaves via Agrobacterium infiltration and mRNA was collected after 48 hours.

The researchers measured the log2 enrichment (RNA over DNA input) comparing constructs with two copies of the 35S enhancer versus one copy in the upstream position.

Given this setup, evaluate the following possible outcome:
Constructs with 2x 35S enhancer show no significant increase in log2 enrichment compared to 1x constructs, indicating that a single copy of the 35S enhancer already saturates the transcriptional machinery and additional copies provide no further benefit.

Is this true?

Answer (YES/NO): NO